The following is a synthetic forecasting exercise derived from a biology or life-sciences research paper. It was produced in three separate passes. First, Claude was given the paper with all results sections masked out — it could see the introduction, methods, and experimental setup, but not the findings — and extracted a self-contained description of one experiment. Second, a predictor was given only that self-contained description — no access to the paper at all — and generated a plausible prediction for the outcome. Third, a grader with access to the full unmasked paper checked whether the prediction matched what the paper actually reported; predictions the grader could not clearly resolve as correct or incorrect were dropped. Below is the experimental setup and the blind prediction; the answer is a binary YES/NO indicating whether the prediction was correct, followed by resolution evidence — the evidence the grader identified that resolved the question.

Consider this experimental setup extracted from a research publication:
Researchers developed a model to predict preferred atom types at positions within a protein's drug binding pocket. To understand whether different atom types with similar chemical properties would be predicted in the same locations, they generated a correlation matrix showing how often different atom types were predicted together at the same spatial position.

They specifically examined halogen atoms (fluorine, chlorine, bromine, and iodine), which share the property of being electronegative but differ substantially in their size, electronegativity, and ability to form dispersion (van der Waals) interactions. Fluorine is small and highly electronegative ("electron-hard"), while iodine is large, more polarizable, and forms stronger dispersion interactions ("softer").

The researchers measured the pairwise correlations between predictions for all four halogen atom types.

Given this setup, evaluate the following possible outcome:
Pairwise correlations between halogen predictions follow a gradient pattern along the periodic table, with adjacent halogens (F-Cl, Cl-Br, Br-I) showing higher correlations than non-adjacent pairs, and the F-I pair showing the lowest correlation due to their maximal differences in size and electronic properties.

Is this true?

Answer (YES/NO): YES